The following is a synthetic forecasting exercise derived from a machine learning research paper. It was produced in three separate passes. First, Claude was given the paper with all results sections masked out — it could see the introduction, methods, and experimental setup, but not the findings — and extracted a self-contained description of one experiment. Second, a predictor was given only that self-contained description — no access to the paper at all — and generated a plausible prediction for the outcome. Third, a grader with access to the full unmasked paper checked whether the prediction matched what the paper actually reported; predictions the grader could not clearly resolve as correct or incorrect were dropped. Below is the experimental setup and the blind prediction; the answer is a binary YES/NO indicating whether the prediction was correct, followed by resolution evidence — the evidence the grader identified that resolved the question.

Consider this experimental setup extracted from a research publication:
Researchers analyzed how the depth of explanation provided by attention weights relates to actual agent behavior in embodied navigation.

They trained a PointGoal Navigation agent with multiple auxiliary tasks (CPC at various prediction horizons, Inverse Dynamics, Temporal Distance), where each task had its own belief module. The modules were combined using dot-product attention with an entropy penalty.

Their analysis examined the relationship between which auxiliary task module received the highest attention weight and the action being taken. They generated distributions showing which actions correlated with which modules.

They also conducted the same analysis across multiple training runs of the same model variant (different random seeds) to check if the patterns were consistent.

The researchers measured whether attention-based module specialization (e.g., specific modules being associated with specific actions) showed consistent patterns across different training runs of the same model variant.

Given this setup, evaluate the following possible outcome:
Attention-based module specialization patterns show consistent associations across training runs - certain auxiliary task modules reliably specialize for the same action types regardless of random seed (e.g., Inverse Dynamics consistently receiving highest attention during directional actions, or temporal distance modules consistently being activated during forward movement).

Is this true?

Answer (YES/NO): NO